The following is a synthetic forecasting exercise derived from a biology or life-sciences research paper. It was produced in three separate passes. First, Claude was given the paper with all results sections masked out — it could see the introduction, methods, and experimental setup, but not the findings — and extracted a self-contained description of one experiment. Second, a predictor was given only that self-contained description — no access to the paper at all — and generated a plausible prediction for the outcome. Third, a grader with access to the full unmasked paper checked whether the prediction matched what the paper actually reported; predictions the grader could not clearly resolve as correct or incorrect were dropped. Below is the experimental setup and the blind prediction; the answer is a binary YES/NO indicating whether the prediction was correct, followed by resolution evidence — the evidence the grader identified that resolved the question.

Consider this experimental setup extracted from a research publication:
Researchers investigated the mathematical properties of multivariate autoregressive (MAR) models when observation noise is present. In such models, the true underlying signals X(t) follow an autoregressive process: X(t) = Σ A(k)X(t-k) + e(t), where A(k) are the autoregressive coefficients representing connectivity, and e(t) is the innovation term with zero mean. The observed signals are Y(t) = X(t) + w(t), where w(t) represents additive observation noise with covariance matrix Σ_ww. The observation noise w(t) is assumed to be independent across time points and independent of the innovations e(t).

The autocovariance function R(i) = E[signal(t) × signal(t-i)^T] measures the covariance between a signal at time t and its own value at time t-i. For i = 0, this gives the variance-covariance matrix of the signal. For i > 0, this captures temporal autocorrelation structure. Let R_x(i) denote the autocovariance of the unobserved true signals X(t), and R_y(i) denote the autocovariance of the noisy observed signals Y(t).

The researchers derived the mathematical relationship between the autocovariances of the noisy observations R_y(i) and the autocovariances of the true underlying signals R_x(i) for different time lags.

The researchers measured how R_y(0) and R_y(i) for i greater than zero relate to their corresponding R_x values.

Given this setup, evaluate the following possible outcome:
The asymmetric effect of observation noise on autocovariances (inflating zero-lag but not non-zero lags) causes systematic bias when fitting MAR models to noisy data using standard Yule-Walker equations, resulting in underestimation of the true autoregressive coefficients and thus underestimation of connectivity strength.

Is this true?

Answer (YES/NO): NO